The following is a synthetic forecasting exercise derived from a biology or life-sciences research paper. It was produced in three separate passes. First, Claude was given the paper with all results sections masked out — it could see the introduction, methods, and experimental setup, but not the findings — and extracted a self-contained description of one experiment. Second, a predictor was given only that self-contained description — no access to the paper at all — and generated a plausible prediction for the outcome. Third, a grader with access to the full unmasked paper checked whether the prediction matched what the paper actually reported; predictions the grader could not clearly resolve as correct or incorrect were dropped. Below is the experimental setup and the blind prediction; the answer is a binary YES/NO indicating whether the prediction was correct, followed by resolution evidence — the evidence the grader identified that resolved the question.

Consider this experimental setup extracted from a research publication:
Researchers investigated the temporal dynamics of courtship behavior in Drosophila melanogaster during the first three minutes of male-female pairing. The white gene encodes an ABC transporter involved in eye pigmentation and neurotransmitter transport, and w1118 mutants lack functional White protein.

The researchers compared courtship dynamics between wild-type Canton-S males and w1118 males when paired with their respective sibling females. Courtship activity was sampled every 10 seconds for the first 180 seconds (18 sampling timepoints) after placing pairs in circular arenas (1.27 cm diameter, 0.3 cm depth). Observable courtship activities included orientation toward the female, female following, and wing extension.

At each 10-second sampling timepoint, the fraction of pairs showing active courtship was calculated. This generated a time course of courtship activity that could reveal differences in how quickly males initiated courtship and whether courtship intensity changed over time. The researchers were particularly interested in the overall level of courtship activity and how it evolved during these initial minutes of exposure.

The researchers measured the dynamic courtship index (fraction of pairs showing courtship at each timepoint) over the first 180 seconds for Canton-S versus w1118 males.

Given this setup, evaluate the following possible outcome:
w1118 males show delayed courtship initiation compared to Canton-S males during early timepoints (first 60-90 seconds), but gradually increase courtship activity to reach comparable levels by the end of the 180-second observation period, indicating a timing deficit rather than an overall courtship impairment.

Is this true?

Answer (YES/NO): NO